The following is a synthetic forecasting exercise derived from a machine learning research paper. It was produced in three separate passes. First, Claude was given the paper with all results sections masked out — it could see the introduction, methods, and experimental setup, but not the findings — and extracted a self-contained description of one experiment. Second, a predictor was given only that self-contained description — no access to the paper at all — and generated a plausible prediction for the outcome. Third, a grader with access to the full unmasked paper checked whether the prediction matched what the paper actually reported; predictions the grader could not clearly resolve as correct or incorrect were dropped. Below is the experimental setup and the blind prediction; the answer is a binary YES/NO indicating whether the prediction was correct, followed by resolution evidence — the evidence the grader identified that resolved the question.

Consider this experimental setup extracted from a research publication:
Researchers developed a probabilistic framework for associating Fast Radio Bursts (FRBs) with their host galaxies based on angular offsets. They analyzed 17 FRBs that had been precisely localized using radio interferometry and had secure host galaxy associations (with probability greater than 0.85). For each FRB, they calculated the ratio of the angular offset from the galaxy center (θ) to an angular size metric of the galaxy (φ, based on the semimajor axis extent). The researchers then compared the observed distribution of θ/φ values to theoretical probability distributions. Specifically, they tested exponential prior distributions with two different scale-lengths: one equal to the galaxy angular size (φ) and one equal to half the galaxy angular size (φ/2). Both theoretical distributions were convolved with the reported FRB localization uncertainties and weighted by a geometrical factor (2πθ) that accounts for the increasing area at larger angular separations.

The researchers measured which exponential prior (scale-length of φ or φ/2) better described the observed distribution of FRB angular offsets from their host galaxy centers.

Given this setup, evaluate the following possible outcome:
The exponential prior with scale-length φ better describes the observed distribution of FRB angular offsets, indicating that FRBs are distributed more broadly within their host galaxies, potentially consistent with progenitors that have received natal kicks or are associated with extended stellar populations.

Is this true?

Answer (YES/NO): NO